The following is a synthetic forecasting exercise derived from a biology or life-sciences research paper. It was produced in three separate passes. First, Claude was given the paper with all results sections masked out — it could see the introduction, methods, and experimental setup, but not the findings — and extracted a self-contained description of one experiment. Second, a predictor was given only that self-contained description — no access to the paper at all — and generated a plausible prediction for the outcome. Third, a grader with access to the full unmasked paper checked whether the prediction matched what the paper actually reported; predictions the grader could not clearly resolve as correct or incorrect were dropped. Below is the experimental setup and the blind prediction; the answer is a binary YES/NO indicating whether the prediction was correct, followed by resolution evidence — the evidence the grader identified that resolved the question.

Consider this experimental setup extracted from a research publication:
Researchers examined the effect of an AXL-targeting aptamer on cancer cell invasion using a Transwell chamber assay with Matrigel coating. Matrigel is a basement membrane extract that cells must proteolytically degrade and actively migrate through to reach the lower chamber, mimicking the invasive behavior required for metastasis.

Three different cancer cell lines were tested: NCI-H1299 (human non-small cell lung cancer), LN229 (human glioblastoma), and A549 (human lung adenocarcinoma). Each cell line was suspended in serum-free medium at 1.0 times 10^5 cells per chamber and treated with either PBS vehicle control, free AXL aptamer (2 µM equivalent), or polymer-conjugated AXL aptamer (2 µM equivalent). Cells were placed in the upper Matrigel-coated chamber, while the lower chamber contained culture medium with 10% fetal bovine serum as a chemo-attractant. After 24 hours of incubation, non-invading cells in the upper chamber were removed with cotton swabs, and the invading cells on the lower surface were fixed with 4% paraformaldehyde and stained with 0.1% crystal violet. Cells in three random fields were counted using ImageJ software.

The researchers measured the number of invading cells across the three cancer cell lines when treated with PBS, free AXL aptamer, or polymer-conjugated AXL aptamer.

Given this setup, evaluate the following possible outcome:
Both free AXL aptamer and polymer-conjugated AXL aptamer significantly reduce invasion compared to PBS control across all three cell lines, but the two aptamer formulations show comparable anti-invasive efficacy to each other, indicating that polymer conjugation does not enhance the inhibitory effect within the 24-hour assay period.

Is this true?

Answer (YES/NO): NO